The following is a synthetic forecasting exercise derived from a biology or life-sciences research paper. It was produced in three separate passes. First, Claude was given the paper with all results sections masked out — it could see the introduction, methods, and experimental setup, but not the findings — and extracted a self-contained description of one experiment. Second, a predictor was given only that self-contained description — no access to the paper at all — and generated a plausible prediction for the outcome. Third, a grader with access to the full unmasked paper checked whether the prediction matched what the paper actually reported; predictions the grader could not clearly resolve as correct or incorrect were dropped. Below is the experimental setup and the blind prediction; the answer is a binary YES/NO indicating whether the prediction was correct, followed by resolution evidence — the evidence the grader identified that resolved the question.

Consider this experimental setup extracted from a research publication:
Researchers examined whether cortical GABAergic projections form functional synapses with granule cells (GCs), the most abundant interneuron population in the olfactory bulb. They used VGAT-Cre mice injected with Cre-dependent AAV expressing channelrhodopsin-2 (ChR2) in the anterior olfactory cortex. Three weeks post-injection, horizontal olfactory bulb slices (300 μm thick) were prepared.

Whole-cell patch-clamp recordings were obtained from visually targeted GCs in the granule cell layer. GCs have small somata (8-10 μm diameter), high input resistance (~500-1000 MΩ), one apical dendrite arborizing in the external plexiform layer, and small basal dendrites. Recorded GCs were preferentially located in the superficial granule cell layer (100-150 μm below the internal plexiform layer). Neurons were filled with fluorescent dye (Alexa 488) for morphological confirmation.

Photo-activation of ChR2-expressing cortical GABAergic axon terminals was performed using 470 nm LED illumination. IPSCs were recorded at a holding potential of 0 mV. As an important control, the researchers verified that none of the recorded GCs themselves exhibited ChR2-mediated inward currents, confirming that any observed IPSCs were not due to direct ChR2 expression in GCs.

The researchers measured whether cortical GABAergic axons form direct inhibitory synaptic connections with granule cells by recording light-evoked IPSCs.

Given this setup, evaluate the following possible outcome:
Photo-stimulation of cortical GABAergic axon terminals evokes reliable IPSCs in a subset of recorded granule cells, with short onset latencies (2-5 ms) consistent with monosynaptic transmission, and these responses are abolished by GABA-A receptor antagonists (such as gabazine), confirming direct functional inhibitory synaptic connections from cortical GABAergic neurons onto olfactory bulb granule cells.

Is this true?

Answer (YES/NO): YES